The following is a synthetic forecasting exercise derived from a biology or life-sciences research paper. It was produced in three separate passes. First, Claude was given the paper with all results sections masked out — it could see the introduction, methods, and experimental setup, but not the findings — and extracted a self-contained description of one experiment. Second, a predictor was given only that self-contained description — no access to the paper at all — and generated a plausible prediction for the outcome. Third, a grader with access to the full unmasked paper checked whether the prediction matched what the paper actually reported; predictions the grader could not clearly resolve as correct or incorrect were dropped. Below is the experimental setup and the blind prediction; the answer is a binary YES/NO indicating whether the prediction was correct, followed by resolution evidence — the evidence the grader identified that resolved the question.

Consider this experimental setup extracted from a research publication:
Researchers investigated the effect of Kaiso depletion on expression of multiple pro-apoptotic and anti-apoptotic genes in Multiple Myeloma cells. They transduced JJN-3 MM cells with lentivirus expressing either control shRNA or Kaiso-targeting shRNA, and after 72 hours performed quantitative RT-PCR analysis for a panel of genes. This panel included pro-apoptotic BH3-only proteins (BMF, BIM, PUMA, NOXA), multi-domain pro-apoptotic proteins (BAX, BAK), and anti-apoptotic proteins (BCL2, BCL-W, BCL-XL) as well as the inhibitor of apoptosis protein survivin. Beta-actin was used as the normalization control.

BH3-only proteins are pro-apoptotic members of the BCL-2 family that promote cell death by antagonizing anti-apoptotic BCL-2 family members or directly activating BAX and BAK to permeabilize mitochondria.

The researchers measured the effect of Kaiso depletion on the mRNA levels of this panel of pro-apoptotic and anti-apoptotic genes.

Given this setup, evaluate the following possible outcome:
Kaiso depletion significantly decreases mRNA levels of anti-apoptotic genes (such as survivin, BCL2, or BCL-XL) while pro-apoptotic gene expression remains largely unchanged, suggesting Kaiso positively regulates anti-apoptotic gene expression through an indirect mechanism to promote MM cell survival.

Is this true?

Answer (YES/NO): NO